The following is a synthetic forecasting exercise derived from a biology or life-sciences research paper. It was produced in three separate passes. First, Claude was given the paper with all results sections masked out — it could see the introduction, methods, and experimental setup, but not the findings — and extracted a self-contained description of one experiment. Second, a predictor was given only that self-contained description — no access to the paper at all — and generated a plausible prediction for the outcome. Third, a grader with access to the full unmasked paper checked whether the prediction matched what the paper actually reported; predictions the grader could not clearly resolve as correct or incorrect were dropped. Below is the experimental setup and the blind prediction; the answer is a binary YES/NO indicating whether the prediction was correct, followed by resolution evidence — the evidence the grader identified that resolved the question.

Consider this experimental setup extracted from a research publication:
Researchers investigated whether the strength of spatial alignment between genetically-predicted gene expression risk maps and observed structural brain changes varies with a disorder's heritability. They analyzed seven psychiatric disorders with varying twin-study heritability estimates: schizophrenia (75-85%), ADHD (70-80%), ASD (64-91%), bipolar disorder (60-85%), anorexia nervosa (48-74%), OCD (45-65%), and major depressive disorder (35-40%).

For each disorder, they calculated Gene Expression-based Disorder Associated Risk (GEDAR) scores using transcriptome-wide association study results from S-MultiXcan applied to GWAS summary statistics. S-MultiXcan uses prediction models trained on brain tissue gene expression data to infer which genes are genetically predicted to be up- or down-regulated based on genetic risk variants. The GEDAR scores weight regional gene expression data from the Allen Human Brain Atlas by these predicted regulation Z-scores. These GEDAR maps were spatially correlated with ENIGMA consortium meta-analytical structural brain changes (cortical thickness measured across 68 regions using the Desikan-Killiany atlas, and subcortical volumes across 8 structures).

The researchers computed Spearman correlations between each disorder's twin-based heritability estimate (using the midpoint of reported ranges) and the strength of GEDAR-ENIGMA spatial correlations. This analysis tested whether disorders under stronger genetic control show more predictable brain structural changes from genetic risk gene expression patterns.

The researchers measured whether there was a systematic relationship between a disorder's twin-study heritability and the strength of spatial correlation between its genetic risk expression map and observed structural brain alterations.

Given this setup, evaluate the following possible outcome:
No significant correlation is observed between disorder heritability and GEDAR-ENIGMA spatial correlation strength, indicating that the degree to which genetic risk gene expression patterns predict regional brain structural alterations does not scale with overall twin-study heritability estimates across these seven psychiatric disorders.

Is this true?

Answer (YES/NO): NO